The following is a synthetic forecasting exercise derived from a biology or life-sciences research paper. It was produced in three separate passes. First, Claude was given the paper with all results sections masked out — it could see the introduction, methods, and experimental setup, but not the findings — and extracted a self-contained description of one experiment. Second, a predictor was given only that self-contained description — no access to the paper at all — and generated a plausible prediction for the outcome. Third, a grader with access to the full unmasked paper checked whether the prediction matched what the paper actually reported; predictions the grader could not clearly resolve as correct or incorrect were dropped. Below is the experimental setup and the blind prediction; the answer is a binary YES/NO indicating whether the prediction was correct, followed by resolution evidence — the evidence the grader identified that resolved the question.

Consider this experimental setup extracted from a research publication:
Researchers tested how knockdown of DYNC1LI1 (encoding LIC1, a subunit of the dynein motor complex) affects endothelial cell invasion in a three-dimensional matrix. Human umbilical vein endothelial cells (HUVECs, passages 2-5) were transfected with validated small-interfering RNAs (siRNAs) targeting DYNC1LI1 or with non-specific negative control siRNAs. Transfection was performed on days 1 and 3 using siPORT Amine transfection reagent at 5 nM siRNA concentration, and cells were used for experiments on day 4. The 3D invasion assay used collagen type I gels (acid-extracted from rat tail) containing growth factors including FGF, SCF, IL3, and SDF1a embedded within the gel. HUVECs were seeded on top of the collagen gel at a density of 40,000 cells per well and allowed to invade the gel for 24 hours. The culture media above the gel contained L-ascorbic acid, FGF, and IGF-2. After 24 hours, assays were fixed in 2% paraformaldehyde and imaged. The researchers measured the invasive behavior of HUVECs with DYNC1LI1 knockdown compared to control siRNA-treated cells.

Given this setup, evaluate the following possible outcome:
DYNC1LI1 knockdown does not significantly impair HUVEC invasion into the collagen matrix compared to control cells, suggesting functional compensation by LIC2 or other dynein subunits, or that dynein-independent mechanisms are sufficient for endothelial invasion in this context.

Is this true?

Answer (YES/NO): NO